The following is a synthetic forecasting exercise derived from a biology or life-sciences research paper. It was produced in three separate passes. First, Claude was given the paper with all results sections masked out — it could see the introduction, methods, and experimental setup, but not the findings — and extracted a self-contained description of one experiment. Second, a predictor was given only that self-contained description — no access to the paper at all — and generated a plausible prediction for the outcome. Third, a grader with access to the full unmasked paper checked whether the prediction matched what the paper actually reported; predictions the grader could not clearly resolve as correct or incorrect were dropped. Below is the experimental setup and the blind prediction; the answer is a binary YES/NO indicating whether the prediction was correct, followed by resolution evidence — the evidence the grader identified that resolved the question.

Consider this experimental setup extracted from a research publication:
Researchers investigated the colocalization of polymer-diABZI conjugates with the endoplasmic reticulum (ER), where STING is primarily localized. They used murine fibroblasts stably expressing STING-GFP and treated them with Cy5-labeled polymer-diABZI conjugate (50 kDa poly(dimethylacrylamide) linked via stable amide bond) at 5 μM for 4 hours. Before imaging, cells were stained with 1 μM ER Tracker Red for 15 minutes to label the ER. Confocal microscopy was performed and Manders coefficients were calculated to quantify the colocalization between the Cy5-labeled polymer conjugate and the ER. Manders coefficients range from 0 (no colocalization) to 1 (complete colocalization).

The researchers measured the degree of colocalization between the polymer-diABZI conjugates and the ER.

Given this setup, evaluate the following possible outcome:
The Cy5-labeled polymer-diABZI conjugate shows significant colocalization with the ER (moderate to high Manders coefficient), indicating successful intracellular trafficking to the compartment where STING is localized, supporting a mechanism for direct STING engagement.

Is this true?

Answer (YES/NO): YES